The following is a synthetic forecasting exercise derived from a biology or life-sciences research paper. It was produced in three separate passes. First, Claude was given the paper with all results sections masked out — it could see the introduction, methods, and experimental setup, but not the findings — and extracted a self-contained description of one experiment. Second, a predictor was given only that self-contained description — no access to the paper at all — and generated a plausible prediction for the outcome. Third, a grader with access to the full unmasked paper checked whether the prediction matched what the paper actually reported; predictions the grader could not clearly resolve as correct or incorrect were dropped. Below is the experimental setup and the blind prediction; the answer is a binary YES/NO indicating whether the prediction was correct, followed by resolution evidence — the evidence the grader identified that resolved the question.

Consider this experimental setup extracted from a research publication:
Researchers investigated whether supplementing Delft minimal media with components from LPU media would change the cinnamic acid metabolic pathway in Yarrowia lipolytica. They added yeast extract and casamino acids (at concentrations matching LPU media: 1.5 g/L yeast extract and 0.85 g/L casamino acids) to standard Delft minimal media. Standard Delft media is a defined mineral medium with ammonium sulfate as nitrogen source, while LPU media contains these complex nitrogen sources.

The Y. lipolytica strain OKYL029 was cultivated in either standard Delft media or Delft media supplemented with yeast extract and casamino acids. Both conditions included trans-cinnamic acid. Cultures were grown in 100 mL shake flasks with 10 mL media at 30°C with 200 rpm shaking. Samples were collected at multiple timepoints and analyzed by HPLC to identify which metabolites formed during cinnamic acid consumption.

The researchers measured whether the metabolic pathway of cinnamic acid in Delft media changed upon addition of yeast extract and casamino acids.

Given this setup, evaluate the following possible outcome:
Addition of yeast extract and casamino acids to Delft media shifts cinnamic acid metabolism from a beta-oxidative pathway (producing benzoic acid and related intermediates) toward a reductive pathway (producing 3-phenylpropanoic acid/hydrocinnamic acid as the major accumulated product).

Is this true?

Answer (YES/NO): NO